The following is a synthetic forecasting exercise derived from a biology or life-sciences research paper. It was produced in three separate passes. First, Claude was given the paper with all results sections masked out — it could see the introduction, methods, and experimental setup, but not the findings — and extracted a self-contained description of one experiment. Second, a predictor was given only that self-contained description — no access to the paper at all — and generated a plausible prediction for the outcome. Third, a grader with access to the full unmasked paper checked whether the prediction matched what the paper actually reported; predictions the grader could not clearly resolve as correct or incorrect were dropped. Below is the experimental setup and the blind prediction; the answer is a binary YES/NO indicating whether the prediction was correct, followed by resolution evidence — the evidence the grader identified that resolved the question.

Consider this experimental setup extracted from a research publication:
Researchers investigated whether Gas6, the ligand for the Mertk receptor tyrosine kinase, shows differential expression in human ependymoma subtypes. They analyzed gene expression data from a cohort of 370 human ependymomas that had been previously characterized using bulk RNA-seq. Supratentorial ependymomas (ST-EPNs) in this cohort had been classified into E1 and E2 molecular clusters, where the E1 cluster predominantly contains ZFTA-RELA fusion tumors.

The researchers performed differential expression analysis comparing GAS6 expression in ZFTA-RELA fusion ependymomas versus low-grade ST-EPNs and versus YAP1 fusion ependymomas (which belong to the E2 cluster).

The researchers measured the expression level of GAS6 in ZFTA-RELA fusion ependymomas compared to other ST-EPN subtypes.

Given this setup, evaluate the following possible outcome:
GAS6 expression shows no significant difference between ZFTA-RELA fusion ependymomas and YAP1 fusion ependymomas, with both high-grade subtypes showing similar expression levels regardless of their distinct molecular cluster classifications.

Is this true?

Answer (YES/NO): NO